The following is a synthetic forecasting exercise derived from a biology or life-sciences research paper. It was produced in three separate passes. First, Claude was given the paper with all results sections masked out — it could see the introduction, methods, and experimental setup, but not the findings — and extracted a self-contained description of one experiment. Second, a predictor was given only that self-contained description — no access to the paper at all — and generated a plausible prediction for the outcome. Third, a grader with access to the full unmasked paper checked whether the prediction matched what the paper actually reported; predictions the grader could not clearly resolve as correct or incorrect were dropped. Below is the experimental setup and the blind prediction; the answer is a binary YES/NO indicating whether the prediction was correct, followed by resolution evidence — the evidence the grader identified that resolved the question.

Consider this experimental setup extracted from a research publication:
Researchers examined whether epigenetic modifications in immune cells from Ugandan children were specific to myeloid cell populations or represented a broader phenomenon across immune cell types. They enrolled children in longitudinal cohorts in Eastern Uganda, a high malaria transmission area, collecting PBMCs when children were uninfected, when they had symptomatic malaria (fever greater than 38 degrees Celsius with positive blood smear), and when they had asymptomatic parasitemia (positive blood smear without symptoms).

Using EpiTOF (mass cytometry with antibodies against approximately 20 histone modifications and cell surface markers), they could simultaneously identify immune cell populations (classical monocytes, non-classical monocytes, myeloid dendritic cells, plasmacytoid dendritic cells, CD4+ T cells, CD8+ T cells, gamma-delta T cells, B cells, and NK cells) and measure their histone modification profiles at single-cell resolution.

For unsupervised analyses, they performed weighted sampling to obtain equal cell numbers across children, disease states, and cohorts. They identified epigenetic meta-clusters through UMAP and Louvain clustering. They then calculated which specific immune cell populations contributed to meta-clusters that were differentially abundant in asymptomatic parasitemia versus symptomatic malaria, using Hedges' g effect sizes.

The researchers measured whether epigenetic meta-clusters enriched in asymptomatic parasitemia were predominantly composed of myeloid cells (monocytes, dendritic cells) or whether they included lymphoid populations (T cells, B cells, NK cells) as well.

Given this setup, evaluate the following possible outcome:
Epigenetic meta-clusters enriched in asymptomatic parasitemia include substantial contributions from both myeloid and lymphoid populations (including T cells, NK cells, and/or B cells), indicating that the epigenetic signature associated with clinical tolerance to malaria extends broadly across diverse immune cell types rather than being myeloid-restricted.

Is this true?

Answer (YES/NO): YES